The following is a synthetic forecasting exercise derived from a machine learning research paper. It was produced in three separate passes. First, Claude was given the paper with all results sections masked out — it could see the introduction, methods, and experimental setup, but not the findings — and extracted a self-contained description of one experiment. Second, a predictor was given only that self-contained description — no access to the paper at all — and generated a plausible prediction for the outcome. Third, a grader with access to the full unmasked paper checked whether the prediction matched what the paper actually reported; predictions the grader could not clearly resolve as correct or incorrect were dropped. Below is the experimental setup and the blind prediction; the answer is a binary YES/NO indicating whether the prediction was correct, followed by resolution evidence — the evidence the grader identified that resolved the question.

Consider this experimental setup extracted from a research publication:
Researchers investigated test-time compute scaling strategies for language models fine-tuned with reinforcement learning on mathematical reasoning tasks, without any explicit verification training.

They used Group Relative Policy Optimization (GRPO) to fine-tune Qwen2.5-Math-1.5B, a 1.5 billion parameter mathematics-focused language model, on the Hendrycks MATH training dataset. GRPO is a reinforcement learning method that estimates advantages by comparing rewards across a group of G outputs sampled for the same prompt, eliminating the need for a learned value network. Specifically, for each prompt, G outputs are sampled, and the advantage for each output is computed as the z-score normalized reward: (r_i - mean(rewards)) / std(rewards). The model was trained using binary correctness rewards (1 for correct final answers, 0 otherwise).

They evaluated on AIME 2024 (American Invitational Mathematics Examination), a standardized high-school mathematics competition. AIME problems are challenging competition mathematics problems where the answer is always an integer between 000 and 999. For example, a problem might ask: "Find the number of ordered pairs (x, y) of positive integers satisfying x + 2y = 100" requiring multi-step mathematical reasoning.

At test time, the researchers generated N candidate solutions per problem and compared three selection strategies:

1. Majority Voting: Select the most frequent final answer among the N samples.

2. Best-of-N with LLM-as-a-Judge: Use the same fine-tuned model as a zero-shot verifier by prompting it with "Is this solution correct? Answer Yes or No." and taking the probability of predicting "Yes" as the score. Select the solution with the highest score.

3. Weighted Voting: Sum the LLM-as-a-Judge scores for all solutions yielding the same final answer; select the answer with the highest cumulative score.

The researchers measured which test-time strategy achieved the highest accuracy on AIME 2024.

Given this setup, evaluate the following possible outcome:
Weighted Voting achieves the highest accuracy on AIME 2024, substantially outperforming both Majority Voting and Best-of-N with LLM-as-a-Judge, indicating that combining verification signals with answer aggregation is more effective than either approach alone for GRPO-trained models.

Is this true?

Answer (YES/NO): NO